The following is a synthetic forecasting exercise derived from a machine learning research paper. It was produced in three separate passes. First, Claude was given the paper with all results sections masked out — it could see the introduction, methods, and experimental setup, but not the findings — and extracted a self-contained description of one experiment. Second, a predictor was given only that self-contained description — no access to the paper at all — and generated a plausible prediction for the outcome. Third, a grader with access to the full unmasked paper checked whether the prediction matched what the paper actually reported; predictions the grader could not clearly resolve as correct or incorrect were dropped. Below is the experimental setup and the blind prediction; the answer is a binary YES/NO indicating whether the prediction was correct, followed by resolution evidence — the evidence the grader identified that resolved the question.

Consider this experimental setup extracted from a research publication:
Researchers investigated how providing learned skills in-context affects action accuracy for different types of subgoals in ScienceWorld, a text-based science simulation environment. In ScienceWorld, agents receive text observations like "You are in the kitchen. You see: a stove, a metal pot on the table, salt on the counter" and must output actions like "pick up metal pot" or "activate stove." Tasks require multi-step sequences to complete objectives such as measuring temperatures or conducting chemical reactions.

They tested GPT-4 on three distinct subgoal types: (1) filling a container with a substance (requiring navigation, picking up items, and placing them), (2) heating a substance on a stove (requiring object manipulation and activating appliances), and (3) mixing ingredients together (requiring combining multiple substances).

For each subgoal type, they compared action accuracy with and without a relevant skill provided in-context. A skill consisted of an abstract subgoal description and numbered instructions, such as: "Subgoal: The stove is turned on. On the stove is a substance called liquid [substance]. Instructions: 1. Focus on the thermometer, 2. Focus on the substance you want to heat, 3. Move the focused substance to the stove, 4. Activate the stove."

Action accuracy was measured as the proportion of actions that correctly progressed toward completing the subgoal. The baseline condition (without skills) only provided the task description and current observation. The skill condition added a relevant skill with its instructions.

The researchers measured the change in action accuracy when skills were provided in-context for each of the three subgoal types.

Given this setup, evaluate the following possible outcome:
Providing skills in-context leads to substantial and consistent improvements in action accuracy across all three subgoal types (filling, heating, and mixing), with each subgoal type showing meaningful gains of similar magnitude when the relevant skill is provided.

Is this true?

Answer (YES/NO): NO